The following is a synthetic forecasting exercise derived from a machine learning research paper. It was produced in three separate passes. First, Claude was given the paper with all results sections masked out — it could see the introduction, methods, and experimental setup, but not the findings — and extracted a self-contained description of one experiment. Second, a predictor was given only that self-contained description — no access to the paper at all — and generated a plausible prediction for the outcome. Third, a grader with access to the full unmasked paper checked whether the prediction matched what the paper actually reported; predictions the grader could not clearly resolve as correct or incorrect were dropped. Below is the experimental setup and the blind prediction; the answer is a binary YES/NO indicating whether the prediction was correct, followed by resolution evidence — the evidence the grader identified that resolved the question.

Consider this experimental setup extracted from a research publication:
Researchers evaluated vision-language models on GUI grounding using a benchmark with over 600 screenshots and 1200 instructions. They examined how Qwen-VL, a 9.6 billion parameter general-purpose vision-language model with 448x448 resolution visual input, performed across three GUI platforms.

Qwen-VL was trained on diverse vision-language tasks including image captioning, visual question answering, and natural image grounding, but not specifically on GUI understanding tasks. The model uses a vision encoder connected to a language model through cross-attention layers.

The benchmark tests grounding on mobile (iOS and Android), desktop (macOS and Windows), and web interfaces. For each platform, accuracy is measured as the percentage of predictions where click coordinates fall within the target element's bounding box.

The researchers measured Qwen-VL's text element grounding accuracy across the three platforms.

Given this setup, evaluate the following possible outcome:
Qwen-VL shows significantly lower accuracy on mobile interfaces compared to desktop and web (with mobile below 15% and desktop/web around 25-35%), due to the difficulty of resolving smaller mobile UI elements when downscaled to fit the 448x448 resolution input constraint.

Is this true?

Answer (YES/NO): NO